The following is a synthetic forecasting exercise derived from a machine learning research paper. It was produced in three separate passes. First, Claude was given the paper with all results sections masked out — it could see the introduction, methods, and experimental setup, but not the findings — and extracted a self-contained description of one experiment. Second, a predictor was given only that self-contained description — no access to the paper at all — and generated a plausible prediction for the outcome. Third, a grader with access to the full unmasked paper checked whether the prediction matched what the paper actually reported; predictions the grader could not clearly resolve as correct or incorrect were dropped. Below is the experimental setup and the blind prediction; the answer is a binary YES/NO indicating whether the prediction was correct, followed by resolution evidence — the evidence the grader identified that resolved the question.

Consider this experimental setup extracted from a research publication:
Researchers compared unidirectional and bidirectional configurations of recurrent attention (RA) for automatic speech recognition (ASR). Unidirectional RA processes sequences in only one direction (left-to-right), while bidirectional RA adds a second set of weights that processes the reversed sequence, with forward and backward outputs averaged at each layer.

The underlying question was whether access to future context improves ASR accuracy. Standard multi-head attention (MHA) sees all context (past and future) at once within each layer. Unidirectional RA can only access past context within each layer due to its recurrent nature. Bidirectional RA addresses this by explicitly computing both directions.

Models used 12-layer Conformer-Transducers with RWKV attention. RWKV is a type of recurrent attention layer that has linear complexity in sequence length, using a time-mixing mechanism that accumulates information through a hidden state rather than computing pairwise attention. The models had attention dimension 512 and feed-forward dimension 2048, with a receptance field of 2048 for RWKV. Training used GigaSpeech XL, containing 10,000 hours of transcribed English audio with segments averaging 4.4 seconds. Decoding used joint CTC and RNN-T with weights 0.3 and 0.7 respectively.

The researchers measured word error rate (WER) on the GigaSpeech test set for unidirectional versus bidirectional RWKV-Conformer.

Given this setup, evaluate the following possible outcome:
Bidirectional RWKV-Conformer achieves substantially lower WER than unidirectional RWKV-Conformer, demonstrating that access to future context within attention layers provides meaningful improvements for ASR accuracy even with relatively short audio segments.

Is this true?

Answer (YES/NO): NO